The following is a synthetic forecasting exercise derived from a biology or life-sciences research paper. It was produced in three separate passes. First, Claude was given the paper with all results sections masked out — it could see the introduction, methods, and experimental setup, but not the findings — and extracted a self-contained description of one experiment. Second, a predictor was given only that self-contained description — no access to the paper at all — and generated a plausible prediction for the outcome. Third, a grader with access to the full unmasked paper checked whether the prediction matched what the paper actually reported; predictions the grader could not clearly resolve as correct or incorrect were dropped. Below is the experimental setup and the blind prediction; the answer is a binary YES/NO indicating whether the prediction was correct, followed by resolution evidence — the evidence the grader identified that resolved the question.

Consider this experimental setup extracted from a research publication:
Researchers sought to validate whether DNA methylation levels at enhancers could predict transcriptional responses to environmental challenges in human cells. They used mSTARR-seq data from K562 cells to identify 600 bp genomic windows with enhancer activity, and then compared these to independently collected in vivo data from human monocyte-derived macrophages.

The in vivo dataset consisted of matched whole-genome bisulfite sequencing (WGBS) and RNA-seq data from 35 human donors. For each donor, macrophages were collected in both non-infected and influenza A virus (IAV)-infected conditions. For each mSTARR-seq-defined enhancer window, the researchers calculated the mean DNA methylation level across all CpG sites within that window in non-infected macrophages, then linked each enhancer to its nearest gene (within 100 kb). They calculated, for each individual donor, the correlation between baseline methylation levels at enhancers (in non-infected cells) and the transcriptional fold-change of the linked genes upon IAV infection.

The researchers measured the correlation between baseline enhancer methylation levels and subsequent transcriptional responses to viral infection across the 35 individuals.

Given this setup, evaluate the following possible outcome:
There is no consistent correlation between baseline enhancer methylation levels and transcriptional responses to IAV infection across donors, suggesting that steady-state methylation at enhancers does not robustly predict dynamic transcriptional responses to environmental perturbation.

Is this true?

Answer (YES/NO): NO